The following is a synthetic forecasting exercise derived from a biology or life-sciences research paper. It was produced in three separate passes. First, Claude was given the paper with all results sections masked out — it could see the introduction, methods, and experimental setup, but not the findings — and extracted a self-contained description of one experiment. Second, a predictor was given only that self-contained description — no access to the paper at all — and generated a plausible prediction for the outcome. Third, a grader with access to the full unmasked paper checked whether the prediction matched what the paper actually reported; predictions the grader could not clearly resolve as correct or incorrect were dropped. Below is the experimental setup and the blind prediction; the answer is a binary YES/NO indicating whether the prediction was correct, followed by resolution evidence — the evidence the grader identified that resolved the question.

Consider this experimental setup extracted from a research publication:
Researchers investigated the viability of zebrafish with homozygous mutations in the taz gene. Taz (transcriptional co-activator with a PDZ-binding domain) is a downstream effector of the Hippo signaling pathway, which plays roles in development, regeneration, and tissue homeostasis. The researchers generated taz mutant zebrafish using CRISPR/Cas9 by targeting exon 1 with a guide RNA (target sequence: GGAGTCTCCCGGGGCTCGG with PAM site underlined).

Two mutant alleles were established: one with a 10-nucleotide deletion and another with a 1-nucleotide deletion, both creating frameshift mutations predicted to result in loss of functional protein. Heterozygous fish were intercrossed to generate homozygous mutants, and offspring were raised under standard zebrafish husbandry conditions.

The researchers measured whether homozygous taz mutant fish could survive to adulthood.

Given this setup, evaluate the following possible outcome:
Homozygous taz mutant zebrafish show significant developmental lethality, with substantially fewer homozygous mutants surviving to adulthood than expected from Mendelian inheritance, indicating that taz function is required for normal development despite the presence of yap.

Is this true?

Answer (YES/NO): YES